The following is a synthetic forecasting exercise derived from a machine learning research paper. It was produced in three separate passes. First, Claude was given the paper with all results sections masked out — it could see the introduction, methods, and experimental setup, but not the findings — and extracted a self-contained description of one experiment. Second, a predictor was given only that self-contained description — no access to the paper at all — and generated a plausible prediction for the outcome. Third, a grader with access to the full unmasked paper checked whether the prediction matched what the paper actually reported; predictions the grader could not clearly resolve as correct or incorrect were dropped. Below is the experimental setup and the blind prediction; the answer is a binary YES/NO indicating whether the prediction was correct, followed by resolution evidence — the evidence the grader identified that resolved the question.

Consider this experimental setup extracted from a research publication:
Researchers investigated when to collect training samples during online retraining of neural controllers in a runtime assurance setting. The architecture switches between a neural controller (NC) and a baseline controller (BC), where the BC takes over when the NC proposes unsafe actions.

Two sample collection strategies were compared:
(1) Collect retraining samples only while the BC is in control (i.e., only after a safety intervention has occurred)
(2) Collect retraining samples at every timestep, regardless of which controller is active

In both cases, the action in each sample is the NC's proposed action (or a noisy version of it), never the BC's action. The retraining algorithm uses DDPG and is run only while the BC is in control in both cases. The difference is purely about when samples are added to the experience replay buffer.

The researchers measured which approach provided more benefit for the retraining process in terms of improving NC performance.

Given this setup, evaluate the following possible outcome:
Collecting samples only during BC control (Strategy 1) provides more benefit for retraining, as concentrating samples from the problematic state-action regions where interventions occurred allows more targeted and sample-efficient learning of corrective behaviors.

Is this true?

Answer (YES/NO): NO